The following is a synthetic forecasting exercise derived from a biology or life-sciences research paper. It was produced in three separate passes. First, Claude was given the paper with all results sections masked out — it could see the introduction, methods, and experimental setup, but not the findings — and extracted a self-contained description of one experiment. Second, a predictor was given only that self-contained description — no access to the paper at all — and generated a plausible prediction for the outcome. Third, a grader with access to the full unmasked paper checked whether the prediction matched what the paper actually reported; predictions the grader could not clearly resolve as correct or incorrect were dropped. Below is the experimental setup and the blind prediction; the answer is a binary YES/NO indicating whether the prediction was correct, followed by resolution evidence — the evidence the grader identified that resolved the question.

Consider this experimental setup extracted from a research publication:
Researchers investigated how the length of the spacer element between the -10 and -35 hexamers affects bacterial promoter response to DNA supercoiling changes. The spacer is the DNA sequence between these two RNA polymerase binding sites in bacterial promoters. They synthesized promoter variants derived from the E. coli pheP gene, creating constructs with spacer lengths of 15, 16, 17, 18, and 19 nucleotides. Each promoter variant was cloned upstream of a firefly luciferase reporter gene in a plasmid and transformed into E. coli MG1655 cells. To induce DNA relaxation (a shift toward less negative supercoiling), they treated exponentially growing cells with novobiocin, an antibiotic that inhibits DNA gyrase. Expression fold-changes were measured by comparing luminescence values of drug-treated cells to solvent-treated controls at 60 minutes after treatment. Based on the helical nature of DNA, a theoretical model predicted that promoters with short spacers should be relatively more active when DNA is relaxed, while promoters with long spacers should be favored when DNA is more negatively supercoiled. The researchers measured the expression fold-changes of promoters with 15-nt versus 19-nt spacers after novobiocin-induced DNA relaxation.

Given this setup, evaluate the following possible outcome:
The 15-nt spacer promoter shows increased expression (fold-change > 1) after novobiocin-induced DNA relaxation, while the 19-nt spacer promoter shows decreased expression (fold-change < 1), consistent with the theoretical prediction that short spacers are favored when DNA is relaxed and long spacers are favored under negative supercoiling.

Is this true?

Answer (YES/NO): NO